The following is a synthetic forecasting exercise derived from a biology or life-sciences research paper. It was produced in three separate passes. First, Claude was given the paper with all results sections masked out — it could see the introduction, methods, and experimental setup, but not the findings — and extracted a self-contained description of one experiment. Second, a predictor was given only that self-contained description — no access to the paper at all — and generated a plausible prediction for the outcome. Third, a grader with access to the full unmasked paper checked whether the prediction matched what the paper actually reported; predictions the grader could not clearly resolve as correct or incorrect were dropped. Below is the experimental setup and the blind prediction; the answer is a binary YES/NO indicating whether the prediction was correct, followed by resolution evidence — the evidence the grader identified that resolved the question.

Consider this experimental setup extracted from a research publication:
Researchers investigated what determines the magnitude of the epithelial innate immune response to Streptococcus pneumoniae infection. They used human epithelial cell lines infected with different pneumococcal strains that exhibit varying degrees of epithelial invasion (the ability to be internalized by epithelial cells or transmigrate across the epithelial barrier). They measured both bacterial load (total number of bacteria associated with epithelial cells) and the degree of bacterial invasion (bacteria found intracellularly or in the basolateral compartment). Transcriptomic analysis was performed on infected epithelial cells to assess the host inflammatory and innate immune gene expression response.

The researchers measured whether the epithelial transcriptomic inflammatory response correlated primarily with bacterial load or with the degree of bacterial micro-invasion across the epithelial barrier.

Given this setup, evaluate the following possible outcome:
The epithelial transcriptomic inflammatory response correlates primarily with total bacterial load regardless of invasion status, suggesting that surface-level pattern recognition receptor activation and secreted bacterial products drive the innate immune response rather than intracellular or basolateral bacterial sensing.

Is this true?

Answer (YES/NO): NO